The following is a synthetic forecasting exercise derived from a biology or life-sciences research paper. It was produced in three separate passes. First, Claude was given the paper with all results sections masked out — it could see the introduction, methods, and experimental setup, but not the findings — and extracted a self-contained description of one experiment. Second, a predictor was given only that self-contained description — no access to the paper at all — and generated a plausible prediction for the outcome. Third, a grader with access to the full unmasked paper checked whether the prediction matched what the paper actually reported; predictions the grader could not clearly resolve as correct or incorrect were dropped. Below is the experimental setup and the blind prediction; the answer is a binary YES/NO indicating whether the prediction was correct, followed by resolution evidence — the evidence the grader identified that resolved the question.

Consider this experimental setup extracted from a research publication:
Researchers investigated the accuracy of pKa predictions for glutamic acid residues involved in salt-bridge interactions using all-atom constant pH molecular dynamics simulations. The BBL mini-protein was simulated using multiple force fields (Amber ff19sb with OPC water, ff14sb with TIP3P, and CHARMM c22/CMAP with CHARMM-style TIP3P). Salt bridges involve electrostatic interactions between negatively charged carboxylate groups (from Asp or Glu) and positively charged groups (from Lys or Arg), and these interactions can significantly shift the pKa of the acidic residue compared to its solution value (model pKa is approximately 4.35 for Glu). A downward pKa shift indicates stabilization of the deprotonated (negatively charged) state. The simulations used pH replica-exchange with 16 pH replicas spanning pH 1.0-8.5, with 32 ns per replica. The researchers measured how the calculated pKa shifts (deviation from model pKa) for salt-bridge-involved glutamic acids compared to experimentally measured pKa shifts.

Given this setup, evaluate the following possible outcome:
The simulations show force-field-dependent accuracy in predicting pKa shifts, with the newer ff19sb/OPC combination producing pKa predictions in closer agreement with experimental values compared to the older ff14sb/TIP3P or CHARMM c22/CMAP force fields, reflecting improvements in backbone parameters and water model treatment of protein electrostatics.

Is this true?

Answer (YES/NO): NO